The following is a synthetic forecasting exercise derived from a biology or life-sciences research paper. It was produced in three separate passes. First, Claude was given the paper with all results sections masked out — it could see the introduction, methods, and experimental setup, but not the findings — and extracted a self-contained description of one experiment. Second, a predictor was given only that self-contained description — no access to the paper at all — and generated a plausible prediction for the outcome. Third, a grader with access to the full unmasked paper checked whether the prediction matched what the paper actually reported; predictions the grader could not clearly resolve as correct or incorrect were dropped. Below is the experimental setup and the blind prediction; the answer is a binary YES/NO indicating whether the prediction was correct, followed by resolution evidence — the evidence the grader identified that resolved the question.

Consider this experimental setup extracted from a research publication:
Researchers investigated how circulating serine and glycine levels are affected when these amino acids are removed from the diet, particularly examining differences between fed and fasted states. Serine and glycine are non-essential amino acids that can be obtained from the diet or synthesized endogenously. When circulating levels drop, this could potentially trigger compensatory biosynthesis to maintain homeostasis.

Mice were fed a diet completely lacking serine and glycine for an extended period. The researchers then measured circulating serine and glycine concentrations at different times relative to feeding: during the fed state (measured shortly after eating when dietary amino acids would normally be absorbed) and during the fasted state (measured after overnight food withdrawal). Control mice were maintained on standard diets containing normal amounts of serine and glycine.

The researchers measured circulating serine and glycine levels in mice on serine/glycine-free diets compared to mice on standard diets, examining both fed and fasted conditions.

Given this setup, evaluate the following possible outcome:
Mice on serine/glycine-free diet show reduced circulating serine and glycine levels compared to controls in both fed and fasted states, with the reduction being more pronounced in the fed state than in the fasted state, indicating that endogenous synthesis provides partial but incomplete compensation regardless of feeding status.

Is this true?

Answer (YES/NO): NO